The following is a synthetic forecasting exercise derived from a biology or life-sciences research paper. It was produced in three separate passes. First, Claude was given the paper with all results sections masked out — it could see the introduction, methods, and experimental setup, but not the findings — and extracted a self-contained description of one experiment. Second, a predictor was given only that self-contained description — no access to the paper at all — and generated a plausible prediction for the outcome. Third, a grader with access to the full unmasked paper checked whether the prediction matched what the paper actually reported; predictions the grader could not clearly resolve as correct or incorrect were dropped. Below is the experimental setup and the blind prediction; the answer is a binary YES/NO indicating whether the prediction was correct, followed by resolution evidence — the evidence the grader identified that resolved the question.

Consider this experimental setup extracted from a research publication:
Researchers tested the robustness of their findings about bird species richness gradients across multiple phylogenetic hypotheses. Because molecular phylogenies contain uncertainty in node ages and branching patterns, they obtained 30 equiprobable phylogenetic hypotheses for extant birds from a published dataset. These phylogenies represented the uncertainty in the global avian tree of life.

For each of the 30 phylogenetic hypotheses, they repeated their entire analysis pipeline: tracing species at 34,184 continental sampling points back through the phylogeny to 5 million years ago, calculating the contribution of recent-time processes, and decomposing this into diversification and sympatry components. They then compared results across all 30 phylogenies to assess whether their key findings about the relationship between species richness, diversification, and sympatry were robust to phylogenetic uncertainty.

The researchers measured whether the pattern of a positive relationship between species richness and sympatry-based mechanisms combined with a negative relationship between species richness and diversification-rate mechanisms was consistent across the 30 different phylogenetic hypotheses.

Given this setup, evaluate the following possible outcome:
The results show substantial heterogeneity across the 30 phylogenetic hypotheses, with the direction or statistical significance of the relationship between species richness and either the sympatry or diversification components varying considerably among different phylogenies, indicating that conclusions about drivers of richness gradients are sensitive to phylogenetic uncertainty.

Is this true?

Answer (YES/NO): NO